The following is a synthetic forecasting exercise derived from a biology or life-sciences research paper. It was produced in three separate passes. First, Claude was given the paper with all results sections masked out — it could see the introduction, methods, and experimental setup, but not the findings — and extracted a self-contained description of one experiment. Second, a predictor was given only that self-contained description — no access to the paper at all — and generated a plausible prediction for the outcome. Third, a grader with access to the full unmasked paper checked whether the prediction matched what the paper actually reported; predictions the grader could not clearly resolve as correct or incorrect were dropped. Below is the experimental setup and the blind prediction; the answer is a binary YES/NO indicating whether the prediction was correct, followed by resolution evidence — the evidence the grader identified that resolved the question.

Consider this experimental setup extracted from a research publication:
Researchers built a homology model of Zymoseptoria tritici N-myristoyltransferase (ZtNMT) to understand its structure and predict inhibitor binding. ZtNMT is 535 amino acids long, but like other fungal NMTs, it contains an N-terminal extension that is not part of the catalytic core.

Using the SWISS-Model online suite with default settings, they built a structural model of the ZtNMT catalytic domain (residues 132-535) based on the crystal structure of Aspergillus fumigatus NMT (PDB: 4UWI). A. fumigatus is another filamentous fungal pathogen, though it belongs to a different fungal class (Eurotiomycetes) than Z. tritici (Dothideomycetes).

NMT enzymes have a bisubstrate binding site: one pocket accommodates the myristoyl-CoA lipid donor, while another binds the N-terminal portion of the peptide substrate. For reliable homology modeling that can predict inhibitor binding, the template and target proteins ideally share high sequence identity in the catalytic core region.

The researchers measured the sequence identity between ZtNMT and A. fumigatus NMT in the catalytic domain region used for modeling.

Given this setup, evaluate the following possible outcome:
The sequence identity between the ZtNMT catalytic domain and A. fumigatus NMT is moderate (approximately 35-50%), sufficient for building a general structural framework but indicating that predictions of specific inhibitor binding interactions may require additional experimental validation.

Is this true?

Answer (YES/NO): YES